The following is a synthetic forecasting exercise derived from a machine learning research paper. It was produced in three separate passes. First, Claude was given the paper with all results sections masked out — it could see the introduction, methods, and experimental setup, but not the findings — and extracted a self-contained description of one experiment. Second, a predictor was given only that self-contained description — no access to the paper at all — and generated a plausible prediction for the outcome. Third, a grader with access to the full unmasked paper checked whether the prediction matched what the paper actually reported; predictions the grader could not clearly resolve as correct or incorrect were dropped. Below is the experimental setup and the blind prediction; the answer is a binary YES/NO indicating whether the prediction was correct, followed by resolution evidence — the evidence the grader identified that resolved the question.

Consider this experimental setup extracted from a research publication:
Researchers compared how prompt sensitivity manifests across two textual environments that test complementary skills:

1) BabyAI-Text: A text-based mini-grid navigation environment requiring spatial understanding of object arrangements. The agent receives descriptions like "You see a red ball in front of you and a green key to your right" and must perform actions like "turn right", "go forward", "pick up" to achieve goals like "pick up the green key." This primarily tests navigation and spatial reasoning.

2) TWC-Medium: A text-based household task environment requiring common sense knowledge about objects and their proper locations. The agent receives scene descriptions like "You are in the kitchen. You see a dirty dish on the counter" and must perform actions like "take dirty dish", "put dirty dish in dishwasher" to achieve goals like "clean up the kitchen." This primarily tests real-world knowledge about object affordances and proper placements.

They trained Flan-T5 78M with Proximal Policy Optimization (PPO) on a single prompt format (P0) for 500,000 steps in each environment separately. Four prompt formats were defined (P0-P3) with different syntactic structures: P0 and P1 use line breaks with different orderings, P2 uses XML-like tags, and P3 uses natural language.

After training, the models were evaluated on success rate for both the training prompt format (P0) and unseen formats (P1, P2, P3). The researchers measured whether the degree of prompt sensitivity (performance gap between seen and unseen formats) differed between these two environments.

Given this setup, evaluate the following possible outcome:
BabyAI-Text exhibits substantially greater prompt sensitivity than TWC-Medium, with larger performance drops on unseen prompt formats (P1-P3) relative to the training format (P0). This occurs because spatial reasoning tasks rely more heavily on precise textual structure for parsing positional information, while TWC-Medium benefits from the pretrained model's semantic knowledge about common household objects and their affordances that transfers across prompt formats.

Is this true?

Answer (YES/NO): NO